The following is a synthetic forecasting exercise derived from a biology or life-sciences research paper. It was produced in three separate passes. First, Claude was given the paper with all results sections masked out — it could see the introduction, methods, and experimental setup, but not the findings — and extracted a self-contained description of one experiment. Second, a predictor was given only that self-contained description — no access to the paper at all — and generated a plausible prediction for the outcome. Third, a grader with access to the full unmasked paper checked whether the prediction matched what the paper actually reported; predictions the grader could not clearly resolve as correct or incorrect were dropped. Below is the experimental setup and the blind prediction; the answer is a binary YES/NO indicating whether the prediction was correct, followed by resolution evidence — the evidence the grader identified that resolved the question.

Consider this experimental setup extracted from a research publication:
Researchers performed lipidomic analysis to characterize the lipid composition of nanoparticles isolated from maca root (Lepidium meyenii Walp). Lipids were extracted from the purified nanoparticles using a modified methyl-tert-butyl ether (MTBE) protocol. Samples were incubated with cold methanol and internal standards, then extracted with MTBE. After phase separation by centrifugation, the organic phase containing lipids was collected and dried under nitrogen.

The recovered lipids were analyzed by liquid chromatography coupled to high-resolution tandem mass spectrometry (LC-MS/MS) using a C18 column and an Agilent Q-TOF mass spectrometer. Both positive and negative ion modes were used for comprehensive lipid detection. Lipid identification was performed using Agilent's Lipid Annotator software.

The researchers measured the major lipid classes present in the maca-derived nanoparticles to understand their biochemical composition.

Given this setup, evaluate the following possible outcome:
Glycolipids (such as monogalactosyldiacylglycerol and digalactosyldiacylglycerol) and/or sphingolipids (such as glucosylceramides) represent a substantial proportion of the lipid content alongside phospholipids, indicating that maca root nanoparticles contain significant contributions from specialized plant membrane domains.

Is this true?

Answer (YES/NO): NO